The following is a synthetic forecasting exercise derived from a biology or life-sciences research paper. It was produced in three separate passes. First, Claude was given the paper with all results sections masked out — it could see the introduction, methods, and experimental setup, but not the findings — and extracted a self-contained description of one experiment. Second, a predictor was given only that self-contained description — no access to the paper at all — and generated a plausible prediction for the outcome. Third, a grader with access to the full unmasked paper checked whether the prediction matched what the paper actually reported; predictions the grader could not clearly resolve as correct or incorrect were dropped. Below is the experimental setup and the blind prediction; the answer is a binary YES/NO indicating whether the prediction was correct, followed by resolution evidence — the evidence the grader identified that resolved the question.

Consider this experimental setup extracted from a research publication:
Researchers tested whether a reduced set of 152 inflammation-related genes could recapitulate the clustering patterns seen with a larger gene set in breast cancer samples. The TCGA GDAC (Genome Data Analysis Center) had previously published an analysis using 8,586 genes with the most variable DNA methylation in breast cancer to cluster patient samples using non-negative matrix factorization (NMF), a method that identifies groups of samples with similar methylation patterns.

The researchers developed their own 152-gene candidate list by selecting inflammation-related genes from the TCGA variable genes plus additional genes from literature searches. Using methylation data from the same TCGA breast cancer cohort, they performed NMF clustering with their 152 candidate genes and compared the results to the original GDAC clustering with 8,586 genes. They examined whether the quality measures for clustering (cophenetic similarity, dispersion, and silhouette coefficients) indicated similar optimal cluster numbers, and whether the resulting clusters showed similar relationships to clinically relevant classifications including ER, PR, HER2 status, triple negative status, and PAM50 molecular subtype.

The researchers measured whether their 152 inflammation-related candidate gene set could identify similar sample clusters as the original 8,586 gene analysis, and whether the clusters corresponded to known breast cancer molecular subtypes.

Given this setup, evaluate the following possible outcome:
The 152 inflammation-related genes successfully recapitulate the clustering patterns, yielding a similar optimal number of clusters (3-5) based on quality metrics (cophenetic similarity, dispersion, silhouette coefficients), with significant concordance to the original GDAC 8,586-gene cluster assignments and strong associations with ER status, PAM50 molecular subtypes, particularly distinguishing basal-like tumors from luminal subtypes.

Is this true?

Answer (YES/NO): NO